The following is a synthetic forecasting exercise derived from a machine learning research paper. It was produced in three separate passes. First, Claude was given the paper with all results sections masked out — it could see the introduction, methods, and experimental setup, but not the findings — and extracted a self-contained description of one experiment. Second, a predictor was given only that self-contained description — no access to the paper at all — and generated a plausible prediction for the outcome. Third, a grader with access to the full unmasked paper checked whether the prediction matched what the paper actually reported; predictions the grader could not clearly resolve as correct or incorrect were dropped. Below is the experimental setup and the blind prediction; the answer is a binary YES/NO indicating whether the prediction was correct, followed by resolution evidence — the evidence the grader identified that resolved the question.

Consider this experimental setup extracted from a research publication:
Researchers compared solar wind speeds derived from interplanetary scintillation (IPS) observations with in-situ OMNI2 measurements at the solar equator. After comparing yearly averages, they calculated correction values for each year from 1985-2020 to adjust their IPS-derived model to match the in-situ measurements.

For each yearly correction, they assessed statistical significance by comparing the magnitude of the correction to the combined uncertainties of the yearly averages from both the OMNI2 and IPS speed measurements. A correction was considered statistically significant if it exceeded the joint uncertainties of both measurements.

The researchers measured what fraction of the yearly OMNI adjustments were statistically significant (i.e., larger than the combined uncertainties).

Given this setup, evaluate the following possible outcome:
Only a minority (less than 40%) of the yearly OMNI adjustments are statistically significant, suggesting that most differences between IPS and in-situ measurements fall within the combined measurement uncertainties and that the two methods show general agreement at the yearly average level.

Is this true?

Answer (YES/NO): YES